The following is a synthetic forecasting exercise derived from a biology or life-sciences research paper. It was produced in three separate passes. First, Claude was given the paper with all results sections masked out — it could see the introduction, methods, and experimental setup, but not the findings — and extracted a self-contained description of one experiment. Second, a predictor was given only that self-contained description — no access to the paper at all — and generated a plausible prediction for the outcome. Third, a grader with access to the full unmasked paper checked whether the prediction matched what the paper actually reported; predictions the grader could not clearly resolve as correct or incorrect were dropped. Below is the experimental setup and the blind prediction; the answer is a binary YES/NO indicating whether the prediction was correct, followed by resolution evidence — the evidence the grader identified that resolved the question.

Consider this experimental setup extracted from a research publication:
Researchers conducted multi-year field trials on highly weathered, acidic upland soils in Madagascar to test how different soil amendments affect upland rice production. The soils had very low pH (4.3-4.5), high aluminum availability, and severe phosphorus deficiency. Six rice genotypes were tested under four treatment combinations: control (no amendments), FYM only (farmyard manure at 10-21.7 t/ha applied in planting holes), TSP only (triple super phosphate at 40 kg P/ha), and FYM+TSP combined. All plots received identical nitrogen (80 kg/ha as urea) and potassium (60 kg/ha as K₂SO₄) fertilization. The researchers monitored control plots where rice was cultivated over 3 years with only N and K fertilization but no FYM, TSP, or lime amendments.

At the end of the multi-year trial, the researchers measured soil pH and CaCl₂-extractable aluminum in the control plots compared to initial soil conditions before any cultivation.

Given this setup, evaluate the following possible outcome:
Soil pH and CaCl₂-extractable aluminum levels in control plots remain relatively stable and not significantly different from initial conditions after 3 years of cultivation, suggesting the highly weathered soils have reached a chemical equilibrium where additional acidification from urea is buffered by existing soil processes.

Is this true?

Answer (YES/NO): NO